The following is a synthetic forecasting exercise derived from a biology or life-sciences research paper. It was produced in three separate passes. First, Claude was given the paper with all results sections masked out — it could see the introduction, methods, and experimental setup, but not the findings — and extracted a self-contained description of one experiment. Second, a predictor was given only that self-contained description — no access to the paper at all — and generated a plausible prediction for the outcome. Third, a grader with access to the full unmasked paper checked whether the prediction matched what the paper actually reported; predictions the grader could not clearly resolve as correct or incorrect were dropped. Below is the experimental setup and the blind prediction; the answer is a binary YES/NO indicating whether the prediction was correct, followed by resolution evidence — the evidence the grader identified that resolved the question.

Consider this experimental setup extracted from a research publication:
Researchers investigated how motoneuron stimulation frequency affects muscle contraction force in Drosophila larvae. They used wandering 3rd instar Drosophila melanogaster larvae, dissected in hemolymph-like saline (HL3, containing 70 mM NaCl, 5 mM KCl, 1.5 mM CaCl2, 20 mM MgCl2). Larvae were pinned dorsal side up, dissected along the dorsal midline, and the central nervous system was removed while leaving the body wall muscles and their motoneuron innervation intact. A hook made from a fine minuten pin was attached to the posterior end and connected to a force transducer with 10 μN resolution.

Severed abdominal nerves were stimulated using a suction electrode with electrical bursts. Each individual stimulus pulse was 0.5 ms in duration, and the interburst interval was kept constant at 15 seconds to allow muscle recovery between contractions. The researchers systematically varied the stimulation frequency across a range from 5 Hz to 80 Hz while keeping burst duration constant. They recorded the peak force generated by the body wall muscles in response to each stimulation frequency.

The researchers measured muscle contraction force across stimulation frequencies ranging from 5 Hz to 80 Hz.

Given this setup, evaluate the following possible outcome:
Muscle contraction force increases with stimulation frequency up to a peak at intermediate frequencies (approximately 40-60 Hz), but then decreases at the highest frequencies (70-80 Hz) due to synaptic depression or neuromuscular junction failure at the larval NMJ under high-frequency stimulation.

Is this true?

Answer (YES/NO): NO